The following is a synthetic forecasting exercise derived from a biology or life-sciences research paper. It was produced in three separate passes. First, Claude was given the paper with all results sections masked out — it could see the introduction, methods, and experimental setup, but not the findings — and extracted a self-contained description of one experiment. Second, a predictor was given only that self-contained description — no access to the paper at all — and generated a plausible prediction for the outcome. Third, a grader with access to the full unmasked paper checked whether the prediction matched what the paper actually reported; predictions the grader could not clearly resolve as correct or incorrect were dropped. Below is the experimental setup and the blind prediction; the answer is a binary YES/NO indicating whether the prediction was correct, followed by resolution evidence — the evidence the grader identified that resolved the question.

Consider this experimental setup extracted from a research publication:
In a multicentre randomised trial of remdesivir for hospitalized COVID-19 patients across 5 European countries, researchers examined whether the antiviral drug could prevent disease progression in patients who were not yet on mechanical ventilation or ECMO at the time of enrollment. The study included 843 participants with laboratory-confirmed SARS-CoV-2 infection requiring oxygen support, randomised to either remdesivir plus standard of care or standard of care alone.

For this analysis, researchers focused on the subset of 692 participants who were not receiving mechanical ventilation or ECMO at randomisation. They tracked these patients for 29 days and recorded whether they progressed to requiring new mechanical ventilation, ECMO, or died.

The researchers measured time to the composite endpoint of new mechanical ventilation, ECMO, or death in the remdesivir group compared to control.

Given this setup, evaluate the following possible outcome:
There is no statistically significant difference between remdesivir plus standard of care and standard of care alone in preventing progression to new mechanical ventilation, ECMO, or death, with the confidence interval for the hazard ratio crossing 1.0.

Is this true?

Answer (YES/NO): NO